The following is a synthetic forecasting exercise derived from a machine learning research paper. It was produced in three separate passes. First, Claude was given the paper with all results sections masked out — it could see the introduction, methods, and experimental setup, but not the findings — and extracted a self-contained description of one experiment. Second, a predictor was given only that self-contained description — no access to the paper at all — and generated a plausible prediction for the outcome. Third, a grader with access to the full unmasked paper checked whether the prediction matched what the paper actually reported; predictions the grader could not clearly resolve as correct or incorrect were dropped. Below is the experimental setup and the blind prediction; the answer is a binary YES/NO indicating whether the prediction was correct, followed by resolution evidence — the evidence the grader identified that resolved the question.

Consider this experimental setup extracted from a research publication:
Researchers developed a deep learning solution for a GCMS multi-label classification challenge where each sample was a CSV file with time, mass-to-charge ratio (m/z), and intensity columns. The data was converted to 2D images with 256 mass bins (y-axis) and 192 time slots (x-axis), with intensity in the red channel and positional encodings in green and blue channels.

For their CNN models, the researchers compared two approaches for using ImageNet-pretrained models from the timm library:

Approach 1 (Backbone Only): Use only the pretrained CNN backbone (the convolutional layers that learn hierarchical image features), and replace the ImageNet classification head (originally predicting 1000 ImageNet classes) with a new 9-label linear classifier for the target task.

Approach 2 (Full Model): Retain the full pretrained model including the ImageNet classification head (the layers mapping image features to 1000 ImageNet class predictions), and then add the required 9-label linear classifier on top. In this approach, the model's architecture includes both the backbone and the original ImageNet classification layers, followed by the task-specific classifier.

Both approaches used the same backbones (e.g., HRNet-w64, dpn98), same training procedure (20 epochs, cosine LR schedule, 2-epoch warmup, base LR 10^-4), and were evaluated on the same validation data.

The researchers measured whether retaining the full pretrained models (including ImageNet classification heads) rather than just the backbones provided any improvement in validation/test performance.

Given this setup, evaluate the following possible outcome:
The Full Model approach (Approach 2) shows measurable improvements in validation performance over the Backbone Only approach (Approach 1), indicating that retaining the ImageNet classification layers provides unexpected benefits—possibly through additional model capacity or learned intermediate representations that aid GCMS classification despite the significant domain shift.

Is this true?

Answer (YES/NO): YES